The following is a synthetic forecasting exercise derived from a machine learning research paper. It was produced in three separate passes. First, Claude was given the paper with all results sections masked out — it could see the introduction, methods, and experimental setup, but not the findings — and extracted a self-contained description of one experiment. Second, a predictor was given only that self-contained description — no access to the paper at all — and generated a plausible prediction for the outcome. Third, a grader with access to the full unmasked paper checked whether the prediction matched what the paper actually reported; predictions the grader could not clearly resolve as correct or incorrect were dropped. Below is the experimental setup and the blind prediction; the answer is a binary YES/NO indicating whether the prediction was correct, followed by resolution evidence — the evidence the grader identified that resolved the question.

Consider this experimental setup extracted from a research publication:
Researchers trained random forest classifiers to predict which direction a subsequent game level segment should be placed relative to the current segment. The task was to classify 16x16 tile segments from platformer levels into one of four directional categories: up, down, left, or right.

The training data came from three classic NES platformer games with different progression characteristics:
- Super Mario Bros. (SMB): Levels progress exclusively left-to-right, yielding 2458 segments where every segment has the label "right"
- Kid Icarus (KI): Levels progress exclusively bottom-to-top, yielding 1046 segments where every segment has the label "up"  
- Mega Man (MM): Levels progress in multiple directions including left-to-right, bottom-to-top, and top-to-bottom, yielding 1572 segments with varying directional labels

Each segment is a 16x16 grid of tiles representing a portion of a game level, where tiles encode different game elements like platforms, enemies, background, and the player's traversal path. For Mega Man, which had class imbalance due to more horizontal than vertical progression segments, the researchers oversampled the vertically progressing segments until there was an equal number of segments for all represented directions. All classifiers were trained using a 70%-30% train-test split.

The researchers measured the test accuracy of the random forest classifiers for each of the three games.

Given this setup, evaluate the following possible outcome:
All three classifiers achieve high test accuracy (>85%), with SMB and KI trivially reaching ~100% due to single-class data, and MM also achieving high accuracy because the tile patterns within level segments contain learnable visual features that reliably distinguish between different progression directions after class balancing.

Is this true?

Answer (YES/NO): YES